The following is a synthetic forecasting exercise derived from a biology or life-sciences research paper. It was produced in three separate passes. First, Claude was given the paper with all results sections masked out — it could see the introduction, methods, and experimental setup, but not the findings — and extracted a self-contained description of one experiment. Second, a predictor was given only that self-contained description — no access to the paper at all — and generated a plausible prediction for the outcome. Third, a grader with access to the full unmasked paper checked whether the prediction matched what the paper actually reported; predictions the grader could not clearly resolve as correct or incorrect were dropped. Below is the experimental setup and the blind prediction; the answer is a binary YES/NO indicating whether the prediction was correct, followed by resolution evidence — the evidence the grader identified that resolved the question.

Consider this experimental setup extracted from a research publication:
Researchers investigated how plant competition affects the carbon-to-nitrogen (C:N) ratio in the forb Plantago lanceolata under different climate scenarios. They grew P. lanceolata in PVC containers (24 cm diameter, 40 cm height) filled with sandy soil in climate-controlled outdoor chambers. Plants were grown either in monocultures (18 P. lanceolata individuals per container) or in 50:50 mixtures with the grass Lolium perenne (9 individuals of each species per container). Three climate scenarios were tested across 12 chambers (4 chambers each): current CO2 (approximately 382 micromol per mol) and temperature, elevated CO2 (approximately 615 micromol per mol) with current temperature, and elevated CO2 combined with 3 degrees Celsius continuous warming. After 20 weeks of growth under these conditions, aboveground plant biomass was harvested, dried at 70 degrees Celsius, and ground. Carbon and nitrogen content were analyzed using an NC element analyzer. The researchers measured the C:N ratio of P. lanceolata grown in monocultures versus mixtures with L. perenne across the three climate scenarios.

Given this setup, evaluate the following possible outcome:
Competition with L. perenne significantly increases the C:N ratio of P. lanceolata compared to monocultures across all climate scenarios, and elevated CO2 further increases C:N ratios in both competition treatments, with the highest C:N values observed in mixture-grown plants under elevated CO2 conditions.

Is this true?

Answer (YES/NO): NO